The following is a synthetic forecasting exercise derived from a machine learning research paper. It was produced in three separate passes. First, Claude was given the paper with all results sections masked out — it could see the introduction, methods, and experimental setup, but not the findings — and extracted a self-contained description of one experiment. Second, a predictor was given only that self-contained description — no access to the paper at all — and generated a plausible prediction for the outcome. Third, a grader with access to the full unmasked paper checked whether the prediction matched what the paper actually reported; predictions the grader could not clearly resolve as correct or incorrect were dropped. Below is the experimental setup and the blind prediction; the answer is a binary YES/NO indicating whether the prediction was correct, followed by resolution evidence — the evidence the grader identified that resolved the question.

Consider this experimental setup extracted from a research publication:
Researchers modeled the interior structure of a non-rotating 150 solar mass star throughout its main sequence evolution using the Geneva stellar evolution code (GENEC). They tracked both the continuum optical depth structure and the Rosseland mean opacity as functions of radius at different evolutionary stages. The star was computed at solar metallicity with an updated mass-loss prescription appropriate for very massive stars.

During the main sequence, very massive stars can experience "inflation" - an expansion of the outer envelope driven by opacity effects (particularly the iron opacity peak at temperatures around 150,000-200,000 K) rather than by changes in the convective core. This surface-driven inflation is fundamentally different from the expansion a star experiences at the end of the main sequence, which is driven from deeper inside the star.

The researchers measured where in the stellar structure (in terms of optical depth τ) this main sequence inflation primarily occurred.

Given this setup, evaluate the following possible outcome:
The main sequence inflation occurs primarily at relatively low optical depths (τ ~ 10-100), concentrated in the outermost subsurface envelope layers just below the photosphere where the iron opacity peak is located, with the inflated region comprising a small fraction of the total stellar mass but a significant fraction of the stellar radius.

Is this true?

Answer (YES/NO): NO